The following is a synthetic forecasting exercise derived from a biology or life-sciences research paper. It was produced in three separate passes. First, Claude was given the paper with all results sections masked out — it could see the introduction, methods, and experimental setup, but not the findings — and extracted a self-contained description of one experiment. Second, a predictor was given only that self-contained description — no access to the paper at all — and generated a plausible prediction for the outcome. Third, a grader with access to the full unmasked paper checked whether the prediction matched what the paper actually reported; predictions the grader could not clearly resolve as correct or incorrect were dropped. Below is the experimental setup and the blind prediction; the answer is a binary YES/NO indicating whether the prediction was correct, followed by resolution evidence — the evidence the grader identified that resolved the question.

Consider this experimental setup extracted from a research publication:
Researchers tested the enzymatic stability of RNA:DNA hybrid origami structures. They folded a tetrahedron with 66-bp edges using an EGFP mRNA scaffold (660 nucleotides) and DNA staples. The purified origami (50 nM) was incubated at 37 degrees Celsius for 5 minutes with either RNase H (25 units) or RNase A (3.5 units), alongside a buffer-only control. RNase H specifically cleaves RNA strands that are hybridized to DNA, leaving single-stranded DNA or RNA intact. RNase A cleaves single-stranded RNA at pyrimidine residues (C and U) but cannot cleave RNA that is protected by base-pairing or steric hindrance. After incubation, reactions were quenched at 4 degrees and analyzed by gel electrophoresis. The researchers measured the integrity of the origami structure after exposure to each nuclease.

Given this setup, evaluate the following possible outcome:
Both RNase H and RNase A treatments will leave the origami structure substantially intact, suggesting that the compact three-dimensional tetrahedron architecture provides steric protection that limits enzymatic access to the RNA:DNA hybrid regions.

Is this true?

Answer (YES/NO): NO